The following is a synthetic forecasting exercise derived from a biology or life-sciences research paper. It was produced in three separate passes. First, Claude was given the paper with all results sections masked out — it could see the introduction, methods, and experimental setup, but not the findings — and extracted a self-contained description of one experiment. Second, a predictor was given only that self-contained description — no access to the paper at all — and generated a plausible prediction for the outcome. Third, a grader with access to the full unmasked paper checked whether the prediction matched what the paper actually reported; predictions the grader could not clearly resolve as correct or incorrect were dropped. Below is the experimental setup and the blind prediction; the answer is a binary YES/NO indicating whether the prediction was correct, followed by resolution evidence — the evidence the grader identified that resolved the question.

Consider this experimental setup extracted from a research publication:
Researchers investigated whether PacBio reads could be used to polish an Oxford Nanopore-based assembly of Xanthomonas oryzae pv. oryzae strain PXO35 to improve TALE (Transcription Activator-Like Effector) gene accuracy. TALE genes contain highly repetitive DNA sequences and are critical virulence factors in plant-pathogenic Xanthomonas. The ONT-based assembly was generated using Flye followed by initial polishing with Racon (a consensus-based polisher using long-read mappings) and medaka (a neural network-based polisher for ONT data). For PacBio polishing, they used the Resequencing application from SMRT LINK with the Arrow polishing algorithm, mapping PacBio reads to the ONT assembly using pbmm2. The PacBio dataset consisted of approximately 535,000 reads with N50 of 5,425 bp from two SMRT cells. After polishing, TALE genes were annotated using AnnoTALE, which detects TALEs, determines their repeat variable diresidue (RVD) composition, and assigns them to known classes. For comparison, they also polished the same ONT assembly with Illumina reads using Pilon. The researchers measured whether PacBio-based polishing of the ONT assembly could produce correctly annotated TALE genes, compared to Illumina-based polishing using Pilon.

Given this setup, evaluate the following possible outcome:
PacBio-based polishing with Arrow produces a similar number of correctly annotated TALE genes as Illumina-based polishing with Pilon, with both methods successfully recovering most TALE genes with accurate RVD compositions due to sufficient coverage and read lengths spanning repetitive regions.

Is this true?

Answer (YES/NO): YES